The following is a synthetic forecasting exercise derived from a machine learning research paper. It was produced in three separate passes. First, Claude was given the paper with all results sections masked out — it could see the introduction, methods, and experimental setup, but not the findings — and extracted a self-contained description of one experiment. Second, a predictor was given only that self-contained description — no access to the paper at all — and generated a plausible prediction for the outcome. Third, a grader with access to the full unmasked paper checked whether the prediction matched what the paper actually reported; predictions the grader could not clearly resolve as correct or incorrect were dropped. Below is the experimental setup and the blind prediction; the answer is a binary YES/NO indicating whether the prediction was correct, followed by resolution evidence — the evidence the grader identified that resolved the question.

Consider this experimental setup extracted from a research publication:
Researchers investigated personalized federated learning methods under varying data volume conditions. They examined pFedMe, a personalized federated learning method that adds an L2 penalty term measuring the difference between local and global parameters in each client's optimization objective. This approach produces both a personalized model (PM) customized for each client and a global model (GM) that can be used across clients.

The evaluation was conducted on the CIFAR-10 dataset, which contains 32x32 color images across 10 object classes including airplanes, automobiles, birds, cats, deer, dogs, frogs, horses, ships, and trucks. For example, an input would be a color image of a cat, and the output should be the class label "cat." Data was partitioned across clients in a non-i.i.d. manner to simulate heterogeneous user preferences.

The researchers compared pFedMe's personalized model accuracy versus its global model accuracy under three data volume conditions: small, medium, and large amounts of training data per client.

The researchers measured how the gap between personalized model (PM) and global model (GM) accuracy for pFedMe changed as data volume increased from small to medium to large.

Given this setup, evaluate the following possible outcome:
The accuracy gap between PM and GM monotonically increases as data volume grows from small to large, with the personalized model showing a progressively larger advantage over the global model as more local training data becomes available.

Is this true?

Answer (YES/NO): NO